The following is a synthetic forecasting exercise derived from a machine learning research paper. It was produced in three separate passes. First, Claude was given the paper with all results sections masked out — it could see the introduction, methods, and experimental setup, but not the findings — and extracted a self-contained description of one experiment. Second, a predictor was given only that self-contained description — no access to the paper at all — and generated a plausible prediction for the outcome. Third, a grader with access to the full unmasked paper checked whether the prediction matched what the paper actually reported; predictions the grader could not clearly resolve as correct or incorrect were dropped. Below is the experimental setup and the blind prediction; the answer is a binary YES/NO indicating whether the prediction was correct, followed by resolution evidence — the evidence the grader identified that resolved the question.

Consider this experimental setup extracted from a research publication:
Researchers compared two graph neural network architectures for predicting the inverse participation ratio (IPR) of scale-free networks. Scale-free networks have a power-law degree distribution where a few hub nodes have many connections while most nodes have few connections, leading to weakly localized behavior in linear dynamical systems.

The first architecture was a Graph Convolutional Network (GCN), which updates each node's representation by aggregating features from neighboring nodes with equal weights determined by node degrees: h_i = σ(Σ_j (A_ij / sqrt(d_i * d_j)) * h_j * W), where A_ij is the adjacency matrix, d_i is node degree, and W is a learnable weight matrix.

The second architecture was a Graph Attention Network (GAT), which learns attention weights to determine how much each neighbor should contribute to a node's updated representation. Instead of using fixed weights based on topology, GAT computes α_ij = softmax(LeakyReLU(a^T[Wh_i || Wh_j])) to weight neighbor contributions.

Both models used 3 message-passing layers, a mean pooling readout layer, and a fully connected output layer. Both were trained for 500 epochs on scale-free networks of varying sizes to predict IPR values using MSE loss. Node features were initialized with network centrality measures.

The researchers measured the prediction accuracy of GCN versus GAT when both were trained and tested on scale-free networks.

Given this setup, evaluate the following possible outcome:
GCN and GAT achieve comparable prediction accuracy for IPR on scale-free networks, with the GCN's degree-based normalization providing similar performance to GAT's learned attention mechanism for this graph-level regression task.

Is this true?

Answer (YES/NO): NO